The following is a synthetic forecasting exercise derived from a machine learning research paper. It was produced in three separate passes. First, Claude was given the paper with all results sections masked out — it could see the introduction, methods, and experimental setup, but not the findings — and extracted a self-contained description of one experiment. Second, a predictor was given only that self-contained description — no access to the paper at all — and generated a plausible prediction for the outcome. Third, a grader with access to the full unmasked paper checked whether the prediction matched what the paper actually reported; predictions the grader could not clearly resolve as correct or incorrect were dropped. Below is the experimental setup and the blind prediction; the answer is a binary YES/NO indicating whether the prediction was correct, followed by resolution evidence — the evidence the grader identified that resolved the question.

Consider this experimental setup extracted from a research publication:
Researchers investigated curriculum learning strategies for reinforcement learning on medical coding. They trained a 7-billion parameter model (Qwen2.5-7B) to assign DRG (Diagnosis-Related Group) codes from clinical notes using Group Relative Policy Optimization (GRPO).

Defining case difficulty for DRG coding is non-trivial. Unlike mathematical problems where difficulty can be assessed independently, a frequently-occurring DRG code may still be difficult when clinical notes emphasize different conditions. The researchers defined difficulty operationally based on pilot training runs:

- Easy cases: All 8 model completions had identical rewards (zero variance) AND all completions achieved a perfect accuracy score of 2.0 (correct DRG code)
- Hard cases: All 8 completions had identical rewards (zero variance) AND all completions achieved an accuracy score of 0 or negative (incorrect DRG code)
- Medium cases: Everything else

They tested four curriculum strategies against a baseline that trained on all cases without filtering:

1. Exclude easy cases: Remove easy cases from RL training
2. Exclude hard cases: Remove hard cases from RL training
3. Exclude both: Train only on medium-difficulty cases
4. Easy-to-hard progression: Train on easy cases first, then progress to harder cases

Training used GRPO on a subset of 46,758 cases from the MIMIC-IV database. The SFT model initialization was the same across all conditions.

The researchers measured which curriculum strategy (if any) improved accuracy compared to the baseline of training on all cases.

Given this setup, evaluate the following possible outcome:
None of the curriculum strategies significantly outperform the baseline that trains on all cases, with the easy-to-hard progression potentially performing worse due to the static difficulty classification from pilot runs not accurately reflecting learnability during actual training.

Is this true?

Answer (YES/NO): NO